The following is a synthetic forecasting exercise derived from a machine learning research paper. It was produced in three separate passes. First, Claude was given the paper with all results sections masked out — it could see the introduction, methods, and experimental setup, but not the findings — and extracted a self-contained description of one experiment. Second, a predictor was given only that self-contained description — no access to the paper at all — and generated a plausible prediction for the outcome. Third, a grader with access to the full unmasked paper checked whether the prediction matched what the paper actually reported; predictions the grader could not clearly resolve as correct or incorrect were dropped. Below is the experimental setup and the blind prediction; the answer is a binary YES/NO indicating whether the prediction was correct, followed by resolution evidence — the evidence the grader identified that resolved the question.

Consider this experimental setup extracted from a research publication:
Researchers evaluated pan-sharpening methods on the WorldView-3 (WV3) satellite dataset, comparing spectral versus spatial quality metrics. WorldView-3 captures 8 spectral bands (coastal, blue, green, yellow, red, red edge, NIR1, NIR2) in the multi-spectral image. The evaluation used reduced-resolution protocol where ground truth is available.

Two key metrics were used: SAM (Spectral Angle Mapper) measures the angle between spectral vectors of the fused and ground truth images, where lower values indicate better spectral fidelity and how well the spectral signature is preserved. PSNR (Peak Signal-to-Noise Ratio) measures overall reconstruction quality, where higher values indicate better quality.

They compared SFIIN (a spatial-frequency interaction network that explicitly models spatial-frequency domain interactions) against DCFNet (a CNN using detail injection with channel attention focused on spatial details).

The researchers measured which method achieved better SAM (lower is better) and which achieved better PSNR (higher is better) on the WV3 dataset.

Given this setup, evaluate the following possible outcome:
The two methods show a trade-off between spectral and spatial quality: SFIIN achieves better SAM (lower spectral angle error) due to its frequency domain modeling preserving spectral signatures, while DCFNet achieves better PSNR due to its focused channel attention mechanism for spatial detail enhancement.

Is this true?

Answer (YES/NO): NO